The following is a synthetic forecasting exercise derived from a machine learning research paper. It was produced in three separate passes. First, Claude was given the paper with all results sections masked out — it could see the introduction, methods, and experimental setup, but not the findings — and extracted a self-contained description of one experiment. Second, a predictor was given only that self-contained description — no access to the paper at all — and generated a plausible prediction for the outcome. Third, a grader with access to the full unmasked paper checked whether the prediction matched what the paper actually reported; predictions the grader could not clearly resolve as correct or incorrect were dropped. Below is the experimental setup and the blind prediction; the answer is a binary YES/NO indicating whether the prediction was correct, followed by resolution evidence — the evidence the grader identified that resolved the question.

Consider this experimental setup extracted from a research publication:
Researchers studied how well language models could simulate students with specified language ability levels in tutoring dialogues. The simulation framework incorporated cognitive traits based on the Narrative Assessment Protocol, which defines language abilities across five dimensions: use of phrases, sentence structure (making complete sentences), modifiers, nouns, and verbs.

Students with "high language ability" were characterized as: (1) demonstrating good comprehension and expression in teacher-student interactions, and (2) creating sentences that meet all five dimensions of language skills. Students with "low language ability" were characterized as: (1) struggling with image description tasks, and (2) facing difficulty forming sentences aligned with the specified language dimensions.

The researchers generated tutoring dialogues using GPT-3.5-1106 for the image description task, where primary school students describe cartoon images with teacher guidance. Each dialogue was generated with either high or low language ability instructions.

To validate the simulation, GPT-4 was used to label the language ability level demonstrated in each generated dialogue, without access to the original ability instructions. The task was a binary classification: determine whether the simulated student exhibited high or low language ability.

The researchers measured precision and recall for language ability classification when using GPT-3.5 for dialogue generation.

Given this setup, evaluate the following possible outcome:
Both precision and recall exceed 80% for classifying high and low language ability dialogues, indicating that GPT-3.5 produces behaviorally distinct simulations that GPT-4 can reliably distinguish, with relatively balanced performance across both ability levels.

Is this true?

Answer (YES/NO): NO